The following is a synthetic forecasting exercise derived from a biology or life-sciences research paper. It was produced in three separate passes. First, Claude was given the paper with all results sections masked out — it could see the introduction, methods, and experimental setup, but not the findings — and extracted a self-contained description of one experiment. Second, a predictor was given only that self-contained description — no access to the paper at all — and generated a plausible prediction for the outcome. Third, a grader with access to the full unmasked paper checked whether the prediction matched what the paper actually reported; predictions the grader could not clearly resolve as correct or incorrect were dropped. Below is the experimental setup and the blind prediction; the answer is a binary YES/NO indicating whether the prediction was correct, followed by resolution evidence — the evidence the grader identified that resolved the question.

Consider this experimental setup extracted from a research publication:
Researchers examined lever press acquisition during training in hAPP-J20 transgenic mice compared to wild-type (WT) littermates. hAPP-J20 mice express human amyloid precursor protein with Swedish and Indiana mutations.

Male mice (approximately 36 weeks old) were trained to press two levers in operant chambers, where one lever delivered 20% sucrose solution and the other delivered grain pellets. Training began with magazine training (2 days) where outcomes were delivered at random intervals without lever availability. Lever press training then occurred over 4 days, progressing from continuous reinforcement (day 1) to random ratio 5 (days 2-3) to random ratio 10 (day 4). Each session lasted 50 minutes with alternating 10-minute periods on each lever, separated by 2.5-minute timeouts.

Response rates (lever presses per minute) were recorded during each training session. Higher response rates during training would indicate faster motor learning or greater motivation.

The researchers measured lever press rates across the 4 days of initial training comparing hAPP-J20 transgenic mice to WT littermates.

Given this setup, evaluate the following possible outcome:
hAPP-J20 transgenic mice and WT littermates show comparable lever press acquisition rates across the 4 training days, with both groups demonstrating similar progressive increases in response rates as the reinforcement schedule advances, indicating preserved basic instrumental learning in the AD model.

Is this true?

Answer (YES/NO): YES